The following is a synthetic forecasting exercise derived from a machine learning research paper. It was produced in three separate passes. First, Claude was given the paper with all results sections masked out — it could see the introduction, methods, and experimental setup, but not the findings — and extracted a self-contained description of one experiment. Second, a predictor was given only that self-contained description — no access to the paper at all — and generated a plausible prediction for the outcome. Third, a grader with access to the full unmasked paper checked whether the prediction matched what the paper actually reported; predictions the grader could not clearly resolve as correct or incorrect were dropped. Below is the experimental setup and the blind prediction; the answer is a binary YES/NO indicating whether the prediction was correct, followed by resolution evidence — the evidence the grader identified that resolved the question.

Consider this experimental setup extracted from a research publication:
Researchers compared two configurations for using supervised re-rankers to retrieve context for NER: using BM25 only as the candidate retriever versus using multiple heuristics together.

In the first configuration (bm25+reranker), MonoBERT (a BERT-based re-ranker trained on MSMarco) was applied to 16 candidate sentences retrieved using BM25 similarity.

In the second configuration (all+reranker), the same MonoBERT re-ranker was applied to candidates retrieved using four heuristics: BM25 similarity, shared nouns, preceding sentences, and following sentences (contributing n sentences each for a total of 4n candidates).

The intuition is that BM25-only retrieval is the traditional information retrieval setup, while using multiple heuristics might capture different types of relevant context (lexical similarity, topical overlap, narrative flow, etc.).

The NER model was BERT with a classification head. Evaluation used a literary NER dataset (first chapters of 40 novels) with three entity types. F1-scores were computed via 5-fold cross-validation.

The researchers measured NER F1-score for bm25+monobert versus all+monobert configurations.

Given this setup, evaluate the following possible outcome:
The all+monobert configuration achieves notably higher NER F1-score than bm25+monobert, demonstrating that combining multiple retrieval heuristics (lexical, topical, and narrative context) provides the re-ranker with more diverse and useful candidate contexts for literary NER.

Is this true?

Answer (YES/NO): NO